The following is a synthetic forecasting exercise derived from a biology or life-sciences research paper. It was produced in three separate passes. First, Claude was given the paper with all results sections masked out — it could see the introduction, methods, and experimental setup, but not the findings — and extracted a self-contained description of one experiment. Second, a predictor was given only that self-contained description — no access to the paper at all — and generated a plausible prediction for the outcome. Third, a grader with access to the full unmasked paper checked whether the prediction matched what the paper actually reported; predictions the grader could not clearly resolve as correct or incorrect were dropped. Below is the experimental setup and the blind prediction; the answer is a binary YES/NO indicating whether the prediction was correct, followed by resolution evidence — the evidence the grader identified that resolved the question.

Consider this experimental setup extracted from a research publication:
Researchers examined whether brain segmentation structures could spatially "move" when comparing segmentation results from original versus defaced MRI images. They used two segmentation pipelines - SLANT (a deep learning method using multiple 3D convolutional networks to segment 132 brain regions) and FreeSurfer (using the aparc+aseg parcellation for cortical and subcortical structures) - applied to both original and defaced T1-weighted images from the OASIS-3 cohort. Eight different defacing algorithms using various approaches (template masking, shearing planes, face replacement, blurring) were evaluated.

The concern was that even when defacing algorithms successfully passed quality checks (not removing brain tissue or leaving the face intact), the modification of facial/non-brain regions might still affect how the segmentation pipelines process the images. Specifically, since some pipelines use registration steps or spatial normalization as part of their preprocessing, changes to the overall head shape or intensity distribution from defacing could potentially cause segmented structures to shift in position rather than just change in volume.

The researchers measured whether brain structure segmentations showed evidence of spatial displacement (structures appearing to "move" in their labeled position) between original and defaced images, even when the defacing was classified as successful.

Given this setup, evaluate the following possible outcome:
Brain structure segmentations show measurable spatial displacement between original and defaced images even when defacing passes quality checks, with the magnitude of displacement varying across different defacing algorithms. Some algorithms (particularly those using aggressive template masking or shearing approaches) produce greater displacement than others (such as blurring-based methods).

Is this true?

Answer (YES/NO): NO